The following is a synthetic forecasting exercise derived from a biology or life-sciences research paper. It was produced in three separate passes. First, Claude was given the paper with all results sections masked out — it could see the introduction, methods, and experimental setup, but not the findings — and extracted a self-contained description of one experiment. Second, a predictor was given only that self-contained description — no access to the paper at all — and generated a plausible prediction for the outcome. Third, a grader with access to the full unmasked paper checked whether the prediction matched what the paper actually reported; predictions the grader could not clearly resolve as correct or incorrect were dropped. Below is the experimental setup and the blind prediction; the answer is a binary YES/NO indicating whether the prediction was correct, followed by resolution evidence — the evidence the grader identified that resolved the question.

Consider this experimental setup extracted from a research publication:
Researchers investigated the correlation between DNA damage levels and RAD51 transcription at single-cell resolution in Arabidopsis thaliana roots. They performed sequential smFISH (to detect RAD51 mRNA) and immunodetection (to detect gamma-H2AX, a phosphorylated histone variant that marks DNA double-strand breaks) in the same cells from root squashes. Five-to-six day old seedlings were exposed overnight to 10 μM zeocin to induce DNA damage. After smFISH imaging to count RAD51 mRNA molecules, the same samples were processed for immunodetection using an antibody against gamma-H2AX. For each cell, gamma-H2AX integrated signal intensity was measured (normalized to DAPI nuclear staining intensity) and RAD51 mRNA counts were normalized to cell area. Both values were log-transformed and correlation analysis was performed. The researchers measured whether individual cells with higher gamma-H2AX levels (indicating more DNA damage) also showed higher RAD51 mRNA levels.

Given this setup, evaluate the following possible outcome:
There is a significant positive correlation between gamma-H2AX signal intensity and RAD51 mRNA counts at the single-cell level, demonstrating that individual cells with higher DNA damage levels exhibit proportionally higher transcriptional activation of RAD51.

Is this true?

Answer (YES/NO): YES